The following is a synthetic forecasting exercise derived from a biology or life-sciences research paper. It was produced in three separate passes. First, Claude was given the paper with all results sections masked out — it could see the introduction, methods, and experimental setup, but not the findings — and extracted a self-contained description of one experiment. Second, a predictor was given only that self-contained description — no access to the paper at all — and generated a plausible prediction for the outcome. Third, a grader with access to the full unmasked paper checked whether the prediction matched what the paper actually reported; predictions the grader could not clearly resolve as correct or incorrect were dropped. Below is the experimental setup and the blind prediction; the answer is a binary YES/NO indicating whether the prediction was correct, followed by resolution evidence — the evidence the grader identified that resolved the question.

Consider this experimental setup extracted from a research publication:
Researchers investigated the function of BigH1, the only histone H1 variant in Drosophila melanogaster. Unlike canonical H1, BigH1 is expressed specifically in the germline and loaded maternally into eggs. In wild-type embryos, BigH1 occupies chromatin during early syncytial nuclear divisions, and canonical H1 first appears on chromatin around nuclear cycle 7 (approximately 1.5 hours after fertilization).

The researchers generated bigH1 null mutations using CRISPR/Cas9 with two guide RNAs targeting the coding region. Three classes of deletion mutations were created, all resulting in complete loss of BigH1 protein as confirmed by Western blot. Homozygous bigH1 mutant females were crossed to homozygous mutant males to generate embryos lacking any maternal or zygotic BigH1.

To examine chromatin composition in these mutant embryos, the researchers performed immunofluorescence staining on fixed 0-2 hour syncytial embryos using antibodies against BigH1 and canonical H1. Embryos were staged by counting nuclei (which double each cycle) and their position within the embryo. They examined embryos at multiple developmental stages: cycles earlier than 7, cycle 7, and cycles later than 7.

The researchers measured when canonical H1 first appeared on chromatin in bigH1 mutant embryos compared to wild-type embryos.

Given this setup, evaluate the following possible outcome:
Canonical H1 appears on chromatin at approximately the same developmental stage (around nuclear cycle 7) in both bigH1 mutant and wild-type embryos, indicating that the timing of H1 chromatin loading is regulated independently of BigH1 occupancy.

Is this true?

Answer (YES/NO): NO